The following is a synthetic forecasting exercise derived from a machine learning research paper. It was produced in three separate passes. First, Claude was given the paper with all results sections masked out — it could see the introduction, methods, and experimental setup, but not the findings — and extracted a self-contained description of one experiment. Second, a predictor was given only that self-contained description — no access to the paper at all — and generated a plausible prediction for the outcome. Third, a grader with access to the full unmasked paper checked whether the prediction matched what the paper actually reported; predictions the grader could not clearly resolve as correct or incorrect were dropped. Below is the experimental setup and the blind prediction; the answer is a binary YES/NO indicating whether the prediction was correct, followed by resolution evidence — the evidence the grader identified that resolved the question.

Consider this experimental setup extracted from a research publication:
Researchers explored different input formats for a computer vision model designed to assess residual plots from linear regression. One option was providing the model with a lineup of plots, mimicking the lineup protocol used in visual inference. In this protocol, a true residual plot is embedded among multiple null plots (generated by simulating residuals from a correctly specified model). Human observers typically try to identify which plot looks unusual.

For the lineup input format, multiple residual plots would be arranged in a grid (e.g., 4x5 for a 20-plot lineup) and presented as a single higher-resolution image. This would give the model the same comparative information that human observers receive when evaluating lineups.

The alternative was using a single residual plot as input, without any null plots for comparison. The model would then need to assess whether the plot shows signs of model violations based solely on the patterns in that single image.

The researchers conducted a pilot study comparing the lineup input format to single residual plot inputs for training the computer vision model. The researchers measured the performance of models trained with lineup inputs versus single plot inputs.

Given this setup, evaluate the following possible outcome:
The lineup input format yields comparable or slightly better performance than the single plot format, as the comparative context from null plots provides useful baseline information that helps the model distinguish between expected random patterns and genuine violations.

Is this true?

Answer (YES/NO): NO